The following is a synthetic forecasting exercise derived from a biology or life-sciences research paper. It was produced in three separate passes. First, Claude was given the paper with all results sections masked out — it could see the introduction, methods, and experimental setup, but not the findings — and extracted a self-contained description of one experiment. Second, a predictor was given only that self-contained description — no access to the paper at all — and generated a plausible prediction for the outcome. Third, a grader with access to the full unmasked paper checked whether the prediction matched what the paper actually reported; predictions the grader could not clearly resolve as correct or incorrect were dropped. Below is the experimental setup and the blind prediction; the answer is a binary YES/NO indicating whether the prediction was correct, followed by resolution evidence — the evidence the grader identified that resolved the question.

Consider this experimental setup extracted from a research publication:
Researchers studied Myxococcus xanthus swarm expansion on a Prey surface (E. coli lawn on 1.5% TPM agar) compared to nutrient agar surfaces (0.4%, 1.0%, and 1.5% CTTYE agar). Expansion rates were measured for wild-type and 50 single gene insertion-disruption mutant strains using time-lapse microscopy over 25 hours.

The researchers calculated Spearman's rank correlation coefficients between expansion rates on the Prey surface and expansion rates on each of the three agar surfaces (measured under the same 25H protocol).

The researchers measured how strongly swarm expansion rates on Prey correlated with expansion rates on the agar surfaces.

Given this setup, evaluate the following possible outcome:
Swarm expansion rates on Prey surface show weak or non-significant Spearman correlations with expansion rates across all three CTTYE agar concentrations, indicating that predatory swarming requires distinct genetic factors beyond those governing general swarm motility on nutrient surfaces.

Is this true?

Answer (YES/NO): YES